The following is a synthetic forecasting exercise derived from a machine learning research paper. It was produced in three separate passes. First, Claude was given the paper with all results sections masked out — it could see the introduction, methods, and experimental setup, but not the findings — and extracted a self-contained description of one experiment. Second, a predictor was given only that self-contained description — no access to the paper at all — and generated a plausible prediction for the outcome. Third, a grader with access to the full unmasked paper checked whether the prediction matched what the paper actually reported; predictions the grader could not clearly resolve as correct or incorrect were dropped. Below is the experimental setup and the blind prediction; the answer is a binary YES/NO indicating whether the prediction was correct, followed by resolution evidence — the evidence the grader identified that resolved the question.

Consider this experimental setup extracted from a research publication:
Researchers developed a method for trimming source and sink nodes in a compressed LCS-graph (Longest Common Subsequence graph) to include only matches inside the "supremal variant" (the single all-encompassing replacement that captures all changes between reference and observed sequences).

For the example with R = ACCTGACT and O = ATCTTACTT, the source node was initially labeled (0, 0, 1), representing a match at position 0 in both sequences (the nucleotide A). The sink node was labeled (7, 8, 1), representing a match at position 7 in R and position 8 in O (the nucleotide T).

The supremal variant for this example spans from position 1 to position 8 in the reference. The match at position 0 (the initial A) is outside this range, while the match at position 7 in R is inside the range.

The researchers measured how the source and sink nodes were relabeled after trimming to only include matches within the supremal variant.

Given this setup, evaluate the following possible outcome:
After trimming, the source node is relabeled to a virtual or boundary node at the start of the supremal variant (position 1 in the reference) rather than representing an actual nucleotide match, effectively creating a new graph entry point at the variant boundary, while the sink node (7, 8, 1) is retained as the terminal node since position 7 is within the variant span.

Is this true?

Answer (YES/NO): YES